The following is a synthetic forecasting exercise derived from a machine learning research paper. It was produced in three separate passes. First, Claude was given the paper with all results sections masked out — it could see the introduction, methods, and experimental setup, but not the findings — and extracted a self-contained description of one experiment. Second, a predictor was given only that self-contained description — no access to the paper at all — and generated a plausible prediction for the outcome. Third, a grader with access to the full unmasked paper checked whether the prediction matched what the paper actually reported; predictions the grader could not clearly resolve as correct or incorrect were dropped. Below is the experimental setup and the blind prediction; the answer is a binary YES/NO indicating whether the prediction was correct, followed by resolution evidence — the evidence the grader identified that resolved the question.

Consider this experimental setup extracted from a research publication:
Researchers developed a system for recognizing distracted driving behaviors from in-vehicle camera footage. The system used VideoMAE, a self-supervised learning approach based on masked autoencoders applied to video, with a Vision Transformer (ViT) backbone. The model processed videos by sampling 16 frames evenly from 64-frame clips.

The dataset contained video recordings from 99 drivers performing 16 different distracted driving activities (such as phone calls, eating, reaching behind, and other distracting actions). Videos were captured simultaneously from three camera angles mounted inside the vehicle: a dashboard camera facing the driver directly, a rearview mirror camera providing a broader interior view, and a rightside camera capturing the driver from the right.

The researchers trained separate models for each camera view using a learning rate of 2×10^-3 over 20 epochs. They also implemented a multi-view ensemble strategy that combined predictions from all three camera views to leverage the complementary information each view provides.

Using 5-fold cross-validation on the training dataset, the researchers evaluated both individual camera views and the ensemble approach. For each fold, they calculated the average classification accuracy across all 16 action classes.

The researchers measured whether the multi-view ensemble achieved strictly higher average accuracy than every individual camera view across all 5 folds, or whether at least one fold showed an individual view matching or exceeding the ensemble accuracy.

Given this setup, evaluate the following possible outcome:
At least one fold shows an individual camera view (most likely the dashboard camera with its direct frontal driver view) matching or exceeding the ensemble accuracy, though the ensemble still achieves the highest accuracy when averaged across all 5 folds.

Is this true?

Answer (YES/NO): NO